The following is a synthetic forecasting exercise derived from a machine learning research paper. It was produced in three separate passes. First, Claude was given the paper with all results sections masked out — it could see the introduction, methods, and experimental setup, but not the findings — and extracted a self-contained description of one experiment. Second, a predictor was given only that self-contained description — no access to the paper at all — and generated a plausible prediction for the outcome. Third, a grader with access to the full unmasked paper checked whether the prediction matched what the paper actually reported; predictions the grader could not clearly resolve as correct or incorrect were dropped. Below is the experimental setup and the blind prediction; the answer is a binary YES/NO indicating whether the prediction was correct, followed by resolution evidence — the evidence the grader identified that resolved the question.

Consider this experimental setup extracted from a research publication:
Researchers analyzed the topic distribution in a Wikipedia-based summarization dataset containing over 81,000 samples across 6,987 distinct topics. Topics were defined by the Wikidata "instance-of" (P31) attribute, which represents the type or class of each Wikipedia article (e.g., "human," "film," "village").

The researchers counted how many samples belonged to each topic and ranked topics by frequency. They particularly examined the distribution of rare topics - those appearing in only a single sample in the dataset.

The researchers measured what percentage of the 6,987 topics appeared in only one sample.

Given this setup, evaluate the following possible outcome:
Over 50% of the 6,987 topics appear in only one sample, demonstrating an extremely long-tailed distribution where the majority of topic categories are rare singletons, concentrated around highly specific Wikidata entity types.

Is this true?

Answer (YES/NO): YES